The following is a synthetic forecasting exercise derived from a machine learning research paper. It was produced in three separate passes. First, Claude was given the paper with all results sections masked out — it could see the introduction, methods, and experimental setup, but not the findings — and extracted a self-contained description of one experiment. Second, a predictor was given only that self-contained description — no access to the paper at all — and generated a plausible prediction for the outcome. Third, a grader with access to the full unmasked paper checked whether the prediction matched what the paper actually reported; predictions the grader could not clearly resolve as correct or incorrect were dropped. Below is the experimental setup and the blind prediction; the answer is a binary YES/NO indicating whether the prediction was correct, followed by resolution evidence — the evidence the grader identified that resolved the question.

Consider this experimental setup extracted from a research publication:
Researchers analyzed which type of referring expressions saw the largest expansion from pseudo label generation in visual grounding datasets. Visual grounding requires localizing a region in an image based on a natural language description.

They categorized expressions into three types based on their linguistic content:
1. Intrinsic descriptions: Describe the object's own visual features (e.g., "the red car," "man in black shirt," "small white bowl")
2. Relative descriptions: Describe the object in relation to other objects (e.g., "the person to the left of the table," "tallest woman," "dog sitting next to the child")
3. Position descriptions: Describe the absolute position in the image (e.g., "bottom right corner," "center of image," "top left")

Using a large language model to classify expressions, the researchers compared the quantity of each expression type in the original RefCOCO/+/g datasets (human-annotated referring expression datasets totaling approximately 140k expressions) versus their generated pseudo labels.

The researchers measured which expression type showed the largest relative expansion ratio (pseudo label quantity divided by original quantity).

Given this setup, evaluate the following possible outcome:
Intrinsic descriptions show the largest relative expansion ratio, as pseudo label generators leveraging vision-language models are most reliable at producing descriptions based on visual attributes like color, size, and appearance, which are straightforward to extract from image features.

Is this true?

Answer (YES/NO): NO